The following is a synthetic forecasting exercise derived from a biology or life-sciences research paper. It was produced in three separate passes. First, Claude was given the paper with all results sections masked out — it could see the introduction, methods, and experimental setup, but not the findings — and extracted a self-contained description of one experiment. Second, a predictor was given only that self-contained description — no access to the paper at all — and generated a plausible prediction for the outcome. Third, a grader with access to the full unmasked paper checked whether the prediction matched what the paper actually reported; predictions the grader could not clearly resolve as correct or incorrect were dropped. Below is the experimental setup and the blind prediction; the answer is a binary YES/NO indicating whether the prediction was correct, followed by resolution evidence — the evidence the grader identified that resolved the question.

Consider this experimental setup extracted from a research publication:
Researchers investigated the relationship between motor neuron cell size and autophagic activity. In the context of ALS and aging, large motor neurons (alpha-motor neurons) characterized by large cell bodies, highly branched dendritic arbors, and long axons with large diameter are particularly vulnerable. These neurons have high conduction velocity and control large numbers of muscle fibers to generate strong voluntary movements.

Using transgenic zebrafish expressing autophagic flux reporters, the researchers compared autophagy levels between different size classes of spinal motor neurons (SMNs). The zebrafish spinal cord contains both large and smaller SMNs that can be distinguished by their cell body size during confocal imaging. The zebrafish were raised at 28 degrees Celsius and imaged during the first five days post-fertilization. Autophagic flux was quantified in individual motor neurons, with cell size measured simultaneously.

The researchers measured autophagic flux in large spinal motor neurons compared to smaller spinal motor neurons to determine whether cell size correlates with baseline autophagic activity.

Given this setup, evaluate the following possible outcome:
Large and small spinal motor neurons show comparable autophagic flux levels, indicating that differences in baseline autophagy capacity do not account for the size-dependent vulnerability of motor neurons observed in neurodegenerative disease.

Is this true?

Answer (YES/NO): NO